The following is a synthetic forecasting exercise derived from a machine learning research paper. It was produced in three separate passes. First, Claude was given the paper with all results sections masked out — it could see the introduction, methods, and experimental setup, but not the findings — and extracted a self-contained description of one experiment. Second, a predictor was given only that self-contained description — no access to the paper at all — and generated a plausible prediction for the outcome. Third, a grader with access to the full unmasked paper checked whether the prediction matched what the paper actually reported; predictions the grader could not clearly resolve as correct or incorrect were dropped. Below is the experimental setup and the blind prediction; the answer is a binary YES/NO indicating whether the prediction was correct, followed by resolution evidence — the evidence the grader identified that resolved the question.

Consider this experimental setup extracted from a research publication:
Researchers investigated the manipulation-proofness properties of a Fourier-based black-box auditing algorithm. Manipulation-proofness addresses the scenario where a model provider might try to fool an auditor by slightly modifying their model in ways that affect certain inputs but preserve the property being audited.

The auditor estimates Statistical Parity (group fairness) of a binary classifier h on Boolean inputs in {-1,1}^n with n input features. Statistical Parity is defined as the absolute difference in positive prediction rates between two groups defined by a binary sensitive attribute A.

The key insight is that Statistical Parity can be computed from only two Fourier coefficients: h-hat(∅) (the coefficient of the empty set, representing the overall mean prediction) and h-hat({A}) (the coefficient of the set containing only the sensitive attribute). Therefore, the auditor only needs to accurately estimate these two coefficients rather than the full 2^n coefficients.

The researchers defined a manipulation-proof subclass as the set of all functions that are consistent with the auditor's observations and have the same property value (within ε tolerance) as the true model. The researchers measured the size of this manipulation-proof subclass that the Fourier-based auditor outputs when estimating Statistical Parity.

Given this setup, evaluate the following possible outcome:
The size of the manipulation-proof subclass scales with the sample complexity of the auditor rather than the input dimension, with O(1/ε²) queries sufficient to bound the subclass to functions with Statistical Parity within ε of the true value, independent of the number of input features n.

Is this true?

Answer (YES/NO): NO